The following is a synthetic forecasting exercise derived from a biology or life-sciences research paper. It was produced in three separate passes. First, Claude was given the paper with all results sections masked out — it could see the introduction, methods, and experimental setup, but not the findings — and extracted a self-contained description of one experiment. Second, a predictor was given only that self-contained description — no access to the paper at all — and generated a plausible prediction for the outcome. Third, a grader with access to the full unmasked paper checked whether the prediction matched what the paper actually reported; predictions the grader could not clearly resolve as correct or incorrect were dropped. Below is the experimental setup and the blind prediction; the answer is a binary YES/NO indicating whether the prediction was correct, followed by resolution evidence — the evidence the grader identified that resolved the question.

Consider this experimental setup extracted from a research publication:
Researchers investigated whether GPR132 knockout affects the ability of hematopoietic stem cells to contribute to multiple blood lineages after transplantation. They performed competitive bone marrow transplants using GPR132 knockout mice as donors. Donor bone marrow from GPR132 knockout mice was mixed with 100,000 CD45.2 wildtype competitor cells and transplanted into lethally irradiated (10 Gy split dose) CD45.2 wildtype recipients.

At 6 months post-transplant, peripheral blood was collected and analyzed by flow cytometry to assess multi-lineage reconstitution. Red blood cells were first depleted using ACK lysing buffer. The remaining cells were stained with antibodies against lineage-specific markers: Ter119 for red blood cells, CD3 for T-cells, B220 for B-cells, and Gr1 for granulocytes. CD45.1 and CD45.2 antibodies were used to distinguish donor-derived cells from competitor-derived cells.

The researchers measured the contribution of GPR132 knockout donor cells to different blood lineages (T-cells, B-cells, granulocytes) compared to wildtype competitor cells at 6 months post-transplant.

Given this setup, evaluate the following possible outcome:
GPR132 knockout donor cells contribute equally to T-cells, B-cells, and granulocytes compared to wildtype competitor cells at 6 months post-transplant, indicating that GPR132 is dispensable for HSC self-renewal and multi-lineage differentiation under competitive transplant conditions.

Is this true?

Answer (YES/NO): NO